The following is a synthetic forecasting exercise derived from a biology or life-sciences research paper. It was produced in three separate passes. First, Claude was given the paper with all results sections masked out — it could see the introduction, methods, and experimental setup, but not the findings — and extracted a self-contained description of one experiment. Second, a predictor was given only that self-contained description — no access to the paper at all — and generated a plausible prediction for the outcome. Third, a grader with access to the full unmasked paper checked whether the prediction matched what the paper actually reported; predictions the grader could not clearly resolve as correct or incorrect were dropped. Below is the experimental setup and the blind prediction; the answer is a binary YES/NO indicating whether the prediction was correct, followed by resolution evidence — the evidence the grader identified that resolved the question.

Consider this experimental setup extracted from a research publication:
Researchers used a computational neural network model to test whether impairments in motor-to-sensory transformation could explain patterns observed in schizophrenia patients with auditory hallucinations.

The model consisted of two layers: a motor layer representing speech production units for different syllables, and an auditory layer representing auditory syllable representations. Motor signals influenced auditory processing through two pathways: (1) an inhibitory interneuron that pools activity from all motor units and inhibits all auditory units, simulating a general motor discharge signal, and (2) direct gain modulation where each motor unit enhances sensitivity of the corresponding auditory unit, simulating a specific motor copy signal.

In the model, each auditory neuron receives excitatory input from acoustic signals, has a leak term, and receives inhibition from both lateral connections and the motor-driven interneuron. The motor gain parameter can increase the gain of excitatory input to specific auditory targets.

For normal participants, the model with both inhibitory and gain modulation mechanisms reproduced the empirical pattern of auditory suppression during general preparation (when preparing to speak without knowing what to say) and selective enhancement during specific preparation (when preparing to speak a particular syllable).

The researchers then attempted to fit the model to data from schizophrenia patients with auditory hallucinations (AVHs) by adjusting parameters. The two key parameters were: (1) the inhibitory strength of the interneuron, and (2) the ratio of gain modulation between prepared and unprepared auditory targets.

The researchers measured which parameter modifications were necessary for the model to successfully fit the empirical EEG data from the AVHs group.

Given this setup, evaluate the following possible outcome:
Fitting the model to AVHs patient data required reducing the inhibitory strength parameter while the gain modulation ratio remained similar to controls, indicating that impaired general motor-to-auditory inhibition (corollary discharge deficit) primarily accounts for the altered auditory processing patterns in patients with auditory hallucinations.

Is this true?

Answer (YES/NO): NO